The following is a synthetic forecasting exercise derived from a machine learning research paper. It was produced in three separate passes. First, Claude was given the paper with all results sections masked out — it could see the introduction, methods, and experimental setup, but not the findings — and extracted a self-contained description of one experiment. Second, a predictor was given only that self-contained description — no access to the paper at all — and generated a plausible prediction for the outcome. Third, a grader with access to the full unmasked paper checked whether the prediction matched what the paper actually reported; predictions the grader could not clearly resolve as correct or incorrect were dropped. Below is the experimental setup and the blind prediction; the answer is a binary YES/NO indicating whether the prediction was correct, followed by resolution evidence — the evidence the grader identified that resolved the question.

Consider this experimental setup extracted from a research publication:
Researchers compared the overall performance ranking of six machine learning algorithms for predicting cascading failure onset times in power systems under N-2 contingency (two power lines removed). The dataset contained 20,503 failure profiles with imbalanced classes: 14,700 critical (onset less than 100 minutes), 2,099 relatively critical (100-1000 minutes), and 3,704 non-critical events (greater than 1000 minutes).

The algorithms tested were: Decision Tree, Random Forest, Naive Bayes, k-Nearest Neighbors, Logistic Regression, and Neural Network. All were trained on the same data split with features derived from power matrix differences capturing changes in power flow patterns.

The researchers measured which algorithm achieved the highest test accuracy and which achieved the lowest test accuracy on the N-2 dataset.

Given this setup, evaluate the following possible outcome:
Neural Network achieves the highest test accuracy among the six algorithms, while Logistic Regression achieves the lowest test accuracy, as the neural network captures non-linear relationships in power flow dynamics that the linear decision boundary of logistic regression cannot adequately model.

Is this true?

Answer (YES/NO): NO